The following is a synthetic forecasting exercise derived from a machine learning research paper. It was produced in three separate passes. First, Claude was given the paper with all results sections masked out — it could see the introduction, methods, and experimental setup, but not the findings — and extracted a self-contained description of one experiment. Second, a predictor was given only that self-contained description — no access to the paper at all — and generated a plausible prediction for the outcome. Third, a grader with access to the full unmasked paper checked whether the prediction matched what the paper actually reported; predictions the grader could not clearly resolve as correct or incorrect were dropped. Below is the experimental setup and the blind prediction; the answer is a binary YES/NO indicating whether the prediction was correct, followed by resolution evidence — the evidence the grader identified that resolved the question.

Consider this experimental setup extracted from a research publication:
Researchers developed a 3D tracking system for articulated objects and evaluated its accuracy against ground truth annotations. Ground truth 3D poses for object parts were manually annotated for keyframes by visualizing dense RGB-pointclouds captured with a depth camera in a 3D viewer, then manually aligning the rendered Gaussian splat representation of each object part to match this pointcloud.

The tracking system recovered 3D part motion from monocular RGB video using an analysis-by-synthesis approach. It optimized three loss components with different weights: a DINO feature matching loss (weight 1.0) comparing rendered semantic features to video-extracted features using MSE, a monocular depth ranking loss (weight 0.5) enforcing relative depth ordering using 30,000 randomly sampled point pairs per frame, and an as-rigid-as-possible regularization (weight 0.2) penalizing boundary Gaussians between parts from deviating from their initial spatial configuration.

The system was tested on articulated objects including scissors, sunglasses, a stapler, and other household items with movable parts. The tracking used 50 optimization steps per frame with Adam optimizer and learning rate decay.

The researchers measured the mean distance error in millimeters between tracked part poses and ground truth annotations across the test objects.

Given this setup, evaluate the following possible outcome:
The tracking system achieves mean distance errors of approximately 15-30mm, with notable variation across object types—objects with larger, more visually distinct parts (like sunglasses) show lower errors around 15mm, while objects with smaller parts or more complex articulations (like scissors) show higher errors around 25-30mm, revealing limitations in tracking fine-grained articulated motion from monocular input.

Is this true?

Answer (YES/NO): NO